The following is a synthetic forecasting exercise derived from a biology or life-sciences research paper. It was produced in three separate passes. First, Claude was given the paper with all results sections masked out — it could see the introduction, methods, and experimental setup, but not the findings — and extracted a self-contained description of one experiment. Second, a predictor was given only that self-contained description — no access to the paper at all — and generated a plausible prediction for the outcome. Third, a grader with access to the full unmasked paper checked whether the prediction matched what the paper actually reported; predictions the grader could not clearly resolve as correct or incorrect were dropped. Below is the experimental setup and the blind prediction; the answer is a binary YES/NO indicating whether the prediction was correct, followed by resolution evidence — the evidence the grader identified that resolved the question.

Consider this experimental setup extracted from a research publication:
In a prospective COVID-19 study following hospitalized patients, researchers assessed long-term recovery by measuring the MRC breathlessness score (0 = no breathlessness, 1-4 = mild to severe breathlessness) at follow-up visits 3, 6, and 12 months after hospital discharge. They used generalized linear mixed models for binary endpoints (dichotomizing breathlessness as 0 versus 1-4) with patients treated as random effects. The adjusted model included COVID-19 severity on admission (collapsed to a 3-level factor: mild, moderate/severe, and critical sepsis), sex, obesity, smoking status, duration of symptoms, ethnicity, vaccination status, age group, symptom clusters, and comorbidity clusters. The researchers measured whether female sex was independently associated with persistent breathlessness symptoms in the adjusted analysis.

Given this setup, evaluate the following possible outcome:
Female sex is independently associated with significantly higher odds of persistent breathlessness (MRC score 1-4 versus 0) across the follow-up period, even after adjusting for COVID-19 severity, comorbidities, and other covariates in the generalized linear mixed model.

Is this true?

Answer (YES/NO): YES